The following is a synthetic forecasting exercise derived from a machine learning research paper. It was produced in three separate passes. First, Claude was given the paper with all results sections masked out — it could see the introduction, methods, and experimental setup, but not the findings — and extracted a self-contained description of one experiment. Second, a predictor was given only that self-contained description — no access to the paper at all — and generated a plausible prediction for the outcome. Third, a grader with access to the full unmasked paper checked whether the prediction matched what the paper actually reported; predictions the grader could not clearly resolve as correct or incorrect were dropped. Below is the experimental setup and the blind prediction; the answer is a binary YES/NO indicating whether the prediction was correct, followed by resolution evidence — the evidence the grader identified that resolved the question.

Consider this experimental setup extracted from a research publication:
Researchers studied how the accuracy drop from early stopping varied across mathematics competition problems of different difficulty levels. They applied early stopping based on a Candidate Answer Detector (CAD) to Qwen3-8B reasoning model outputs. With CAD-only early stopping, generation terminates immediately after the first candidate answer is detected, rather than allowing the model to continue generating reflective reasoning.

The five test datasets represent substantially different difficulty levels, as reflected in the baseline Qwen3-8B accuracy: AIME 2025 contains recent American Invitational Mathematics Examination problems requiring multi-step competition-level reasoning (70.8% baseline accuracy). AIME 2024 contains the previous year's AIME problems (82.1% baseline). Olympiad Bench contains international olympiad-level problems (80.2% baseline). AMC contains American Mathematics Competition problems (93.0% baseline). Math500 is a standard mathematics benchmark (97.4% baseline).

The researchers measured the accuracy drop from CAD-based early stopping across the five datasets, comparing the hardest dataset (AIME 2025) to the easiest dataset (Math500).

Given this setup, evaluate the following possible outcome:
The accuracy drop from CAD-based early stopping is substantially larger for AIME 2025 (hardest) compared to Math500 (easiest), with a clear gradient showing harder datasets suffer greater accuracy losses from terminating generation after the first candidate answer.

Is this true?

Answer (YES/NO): YES